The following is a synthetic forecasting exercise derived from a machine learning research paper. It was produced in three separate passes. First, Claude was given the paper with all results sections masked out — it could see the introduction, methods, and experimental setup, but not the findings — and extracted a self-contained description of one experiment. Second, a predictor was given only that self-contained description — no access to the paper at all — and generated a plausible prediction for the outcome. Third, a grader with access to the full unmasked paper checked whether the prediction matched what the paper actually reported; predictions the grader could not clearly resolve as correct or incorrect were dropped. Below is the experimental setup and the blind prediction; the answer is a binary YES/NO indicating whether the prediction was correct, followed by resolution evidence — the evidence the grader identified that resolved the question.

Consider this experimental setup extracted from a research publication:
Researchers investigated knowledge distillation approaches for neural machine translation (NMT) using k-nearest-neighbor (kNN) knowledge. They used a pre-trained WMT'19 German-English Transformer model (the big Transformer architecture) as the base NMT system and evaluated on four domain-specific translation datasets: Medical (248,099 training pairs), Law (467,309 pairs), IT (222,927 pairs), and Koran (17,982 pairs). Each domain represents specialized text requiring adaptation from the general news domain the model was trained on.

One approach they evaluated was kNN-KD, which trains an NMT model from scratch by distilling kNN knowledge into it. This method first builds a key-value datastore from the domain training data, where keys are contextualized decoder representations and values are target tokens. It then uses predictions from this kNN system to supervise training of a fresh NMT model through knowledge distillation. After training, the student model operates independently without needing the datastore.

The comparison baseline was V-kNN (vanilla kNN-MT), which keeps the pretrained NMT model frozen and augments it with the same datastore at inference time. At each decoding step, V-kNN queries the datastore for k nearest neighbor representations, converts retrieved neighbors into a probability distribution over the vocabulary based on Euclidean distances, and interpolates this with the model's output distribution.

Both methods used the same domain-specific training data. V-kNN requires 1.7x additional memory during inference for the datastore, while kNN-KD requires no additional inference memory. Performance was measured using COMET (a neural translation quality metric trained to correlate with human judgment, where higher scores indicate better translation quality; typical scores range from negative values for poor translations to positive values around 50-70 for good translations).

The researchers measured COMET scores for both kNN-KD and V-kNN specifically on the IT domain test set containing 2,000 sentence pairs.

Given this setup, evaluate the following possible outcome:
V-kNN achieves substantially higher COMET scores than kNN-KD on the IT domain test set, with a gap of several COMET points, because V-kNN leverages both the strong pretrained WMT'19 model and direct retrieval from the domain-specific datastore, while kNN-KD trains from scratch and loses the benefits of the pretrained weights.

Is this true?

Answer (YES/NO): YES